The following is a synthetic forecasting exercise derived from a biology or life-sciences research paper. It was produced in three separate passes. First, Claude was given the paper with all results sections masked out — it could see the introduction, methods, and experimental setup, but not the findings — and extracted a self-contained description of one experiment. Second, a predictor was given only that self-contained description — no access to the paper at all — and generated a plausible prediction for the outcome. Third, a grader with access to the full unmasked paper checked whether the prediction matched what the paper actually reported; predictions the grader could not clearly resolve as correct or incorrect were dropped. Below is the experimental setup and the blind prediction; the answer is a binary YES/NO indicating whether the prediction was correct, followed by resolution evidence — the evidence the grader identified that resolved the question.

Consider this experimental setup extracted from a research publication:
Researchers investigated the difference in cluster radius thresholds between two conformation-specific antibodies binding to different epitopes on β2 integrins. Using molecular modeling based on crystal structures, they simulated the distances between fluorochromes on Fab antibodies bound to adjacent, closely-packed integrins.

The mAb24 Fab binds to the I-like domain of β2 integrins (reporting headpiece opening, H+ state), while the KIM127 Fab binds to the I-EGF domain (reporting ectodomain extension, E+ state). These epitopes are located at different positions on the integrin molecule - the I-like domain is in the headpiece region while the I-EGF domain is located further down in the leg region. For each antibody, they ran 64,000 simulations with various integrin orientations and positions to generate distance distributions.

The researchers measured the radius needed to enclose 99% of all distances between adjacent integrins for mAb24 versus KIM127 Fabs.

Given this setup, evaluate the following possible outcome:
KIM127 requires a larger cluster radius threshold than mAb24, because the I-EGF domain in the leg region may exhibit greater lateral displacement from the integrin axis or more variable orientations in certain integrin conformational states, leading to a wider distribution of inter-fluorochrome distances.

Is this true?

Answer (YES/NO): NO